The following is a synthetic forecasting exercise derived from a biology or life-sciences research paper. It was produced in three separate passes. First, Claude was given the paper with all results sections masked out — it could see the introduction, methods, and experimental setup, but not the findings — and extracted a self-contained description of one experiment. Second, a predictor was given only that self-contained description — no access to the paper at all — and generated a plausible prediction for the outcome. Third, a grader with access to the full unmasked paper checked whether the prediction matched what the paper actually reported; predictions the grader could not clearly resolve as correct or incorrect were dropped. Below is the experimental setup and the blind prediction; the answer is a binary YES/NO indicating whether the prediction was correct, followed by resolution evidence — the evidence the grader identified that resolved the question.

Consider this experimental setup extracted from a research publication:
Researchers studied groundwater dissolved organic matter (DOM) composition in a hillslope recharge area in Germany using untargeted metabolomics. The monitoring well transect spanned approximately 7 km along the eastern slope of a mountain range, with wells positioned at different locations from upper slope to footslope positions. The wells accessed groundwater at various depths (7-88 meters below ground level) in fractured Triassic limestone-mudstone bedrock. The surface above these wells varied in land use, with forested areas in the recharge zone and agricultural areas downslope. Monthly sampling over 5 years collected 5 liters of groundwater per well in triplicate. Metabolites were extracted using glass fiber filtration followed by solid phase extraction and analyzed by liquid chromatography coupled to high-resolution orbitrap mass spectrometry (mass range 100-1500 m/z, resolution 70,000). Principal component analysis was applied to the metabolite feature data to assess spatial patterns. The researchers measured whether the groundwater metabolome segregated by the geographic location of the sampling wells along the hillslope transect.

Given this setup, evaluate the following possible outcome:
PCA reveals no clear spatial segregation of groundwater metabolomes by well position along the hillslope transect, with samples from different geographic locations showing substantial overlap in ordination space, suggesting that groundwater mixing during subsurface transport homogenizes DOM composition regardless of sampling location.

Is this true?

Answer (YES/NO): NO